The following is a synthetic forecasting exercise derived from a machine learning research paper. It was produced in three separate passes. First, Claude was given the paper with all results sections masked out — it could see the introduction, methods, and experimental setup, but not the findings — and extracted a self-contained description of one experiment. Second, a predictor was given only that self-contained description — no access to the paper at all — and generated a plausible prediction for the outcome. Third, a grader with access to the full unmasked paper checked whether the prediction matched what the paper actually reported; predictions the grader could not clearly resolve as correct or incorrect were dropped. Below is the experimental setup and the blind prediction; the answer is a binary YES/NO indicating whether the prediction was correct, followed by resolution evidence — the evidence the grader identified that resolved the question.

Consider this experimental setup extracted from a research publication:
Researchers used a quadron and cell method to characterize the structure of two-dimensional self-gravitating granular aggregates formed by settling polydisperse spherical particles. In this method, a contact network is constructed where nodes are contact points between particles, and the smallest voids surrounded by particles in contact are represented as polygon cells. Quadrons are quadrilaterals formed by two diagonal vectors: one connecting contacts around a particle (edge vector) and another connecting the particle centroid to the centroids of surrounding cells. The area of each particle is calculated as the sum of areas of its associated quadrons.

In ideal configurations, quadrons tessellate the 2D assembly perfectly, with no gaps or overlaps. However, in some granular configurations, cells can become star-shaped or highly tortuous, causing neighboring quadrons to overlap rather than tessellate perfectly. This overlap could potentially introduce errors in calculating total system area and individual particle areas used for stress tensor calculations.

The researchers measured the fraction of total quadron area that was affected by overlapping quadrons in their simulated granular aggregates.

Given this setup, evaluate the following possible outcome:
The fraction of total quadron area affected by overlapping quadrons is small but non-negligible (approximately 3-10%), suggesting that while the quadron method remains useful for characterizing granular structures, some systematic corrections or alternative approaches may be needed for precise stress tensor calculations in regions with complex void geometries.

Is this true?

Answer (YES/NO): NO